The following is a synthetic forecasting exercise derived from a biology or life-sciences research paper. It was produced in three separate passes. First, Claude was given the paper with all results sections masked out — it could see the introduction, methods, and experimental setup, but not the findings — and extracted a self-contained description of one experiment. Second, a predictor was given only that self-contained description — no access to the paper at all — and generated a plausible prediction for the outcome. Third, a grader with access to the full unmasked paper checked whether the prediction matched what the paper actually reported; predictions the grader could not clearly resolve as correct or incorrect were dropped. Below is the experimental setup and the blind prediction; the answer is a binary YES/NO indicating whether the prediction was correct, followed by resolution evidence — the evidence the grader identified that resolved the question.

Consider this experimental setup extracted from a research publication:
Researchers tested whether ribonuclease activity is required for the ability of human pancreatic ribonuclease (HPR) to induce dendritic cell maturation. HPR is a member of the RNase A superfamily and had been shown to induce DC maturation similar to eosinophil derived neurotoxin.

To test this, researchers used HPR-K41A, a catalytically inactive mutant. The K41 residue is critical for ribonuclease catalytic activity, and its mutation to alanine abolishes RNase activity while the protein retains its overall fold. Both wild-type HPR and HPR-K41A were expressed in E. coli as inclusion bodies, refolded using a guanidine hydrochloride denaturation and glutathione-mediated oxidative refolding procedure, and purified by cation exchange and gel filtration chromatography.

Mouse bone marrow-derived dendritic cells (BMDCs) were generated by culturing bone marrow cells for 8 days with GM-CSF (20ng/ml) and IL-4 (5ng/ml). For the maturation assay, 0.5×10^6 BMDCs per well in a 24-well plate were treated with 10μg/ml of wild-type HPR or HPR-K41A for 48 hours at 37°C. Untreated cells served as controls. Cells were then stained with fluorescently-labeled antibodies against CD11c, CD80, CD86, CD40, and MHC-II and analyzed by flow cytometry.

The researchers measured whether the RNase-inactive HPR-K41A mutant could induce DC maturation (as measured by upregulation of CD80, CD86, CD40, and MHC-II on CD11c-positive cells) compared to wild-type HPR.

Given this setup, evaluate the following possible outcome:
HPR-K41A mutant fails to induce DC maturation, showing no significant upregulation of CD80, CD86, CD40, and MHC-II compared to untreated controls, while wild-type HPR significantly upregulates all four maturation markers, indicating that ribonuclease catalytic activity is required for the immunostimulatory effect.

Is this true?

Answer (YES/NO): NO